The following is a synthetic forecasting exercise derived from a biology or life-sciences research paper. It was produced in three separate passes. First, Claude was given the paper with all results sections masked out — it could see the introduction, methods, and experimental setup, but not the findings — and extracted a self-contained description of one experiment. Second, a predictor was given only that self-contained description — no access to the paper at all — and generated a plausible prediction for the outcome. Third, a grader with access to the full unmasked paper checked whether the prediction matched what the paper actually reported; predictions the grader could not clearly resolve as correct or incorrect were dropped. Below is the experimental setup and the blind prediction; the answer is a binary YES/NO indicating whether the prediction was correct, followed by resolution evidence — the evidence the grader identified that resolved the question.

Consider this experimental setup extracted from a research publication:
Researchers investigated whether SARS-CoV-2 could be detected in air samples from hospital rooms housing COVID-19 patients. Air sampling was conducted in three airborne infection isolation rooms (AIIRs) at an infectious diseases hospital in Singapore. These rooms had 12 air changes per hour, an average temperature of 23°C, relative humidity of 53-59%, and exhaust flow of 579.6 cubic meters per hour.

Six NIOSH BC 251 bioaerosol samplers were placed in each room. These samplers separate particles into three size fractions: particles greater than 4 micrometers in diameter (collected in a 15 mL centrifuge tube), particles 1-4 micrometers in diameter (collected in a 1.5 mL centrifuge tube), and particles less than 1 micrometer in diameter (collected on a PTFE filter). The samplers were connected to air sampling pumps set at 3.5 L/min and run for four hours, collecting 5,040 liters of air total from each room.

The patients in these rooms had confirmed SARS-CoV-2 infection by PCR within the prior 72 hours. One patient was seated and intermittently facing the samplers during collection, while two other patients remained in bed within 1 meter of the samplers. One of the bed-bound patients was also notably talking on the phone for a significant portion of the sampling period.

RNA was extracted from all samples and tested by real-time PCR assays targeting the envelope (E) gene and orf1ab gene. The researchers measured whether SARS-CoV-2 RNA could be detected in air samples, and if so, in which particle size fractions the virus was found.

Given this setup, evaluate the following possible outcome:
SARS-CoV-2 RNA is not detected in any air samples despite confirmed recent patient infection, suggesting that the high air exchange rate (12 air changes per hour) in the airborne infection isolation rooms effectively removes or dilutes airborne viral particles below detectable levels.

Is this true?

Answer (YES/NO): NO